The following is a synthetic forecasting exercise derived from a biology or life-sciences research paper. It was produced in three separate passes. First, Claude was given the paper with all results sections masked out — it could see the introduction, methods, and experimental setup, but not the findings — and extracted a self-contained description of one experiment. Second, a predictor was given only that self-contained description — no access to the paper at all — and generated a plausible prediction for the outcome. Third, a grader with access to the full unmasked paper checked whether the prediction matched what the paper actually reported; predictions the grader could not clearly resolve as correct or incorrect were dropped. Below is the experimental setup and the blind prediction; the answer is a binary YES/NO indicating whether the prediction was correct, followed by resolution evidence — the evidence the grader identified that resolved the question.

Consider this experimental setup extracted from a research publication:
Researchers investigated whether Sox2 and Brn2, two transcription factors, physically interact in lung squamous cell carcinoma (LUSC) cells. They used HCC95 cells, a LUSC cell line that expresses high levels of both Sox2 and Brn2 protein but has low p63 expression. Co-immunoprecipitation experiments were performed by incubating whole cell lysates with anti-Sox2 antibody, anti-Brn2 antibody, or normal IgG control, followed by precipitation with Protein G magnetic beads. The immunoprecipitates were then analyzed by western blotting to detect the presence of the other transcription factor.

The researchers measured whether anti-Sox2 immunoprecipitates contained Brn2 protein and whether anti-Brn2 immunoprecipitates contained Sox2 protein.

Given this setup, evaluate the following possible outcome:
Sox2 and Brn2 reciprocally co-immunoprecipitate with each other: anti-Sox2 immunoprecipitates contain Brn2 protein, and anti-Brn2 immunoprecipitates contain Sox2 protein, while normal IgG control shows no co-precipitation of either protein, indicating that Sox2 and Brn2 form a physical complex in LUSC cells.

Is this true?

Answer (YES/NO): YES